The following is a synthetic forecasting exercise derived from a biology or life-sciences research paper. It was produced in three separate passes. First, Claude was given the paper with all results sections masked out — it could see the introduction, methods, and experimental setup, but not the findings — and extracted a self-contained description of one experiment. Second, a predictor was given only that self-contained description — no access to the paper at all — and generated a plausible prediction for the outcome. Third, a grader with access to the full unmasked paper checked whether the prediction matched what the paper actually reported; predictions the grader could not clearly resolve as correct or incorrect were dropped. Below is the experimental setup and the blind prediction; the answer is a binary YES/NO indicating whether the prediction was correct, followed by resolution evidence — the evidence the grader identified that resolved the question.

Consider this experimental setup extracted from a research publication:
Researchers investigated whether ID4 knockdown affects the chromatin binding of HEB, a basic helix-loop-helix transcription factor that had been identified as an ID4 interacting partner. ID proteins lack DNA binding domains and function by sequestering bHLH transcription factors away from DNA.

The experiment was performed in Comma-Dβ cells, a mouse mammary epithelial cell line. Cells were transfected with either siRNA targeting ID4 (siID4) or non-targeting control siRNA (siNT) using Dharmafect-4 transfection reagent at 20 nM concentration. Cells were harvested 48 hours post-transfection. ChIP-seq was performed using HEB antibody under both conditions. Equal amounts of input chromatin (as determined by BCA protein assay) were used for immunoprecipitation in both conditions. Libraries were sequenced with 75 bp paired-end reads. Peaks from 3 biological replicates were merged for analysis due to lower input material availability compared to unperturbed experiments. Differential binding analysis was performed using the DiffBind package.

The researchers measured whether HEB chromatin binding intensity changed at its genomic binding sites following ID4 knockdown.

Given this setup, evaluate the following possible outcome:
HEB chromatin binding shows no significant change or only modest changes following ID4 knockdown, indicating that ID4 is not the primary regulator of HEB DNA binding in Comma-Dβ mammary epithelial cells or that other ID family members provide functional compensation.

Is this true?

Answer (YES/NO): NO